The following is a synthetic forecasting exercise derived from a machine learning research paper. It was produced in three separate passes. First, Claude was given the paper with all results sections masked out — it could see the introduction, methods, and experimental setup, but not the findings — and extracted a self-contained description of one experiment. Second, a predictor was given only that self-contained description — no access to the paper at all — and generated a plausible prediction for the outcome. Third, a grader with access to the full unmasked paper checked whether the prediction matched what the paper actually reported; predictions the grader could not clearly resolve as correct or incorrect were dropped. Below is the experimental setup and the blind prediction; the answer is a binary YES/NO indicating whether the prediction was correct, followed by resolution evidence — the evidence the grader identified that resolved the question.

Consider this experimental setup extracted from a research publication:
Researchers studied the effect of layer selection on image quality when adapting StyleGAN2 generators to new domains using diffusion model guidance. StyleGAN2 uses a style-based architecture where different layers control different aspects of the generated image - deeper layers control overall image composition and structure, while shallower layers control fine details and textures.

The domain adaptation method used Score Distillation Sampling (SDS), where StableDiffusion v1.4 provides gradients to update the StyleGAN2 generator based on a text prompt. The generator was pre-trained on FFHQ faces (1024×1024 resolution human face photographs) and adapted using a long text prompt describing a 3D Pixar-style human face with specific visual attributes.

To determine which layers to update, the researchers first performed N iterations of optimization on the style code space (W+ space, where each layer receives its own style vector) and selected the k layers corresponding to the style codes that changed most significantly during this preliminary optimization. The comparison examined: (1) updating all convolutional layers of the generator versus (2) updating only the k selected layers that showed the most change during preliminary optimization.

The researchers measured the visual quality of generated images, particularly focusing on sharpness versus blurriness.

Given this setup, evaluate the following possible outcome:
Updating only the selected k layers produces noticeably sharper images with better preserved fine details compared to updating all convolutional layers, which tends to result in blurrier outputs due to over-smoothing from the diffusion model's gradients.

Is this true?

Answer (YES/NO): YES